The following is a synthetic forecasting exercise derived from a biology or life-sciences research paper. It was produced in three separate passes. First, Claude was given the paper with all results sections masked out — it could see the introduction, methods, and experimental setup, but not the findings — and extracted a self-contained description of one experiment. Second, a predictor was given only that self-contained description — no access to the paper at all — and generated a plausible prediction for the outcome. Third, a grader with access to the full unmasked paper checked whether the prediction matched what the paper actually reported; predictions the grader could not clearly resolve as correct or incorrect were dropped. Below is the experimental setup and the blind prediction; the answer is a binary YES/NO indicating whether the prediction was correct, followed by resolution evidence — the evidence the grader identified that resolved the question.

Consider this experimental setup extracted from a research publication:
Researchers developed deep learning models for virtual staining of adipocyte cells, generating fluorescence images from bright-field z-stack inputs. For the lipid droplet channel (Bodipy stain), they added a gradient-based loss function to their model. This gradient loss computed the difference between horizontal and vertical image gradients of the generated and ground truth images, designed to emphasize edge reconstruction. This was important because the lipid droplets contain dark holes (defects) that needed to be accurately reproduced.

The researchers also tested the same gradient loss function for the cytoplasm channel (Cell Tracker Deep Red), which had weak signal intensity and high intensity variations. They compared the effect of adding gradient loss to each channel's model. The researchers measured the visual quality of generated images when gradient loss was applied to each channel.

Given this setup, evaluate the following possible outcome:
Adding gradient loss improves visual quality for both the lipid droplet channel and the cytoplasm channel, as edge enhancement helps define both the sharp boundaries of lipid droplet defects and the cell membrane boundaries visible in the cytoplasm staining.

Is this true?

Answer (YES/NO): NO